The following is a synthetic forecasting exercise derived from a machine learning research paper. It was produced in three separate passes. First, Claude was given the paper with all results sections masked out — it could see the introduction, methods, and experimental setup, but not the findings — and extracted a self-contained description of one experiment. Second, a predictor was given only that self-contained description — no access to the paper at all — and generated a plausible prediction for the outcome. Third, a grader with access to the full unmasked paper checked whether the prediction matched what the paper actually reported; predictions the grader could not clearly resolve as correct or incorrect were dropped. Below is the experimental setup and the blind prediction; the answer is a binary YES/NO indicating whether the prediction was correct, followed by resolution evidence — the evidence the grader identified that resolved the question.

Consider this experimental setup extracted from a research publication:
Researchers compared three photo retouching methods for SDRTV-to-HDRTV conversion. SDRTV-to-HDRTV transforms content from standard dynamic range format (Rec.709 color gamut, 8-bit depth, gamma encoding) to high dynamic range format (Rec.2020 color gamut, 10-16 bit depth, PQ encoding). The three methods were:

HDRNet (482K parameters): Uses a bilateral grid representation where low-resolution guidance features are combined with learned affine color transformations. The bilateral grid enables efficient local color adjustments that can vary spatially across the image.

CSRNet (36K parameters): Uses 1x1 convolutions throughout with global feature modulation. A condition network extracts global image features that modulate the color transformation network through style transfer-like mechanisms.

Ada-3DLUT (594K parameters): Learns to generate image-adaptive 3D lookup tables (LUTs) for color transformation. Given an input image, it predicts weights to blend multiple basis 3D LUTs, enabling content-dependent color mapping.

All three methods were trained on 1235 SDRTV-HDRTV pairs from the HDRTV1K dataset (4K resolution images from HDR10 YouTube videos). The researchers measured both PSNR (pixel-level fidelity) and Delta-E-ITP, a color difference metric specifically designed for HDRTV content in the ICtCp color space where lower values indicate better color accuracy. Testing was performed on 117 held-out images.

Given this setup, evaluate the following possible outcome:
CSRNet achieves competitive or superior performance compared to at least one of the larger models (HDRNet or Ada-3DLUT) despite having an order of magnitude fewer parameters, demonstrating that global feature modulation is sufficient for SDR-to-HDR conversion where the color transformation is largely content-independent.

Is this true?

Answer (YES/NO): NO